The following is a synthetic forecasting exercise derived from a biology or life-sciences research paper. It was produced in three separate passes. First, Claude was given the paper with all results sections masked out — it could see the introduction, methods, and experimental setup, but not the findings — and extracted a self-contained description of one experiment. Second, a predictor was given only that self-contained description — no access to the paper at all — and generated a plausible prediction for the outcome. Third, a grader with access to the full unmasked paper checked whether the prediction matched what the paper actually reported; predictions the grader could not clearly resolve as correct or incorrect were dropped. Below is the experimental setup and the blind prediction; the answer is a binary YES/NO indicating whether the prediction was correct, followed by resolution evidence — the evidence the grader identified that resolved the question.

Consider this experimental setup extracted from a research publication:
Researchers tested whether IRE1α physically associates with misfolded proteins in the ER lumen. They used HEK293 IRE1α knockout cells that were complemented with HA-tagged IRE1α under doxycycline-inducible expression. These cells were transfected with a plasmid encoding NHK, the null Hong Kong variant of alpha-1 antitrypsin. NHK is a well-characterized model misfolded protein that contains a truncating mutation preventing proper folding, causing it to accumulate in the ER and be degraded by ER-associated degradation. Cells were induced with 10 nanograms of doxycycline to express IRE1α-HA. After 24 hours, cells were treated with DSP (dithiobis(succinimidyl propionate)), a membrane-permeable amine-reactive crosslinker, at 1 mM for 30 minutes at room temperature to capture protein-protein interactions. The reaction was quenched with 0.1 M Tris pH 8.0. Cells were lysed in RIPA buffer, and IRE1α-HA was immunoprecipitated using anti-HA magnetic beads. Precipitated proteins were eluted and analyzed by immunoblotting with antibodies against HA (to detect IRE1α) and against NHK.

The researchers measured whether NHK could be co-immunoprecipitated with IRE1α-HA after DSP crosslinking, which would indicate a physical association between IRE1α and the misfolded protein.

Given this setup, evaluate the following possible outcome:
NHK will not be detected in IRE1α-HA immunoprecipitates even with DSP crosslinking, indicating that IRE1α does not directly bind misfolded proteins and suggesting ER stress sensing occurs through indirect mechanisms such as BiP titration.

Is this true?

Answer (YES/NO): NO